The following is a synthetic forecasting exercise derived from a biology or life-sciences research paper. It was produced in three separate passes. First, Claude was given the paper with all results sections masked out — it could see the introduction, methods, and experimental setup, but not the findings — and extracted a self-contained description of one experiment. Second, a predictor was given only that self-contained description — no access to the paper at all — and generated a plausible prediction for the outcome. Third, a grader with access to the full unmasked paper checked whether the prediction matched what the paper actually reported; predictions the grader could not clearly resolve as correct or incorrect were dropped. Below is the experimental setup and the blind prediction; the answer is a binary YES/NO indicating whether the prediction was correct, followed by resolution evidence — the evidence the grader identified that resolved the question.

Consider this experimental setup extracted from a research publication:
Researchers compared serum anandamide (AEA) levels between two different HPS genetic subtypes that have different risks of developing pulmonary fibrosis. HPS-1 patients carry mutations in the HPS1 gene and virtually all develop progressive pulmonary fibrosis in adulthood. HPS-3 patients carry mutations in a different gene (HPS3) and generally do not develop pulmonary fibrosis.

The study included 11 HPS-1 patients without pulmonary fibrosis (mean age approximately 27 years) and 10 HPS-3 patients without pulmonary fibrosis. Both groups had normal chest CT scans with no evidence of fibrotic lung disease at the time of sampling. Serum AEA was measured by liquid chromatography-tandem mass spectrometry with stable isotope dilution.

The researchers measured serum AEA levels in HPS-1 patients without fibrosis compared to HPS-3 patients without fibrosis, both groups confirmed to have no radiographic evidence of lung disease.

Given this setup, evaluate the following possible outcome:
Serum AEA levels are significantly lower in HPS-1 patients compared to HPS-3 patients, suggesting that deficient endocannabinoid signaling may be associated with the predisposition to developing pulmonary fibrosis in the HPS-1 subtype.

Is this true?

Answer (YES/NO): NO